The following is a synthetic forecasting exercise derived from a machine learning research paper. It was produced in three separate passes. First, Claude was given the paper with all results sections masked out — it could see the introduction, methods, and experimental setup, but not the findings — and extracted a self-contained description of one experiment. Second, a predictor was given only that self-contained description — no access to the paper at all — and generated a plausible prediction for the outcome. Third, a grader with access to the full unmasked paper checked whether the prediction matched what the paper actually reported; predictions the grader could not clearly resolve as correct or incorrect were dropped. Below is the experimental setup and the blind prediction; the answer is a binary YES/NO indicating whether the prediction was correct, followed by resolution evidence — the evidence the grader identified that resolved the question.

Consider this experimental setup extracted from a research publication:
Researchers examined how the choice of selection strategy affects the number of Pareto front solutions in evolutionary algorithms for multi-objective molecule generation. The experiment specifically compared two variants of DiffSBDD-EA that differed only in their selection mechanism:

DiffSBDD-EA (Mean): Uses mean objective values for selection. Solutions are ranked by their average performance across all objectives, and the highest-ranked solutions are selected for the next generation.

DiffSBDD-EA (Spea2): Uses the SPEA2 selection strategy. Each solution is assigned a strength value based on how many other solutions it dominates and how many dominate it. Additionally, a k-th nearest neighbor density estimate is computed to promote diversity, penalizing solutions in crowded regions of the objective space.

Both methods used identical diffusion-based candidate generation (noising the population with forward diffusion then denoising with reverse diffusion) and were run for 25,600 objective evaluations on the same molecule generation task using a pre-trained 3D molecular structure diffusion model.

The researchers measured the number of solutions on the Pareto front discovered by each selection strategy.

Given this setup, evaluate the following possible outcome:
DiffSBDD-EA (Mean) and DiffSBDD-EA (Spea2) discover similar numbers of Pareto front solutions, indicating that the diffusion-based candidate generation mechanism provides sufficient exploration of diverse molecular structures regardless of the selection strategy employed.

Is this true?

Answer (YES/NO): NO